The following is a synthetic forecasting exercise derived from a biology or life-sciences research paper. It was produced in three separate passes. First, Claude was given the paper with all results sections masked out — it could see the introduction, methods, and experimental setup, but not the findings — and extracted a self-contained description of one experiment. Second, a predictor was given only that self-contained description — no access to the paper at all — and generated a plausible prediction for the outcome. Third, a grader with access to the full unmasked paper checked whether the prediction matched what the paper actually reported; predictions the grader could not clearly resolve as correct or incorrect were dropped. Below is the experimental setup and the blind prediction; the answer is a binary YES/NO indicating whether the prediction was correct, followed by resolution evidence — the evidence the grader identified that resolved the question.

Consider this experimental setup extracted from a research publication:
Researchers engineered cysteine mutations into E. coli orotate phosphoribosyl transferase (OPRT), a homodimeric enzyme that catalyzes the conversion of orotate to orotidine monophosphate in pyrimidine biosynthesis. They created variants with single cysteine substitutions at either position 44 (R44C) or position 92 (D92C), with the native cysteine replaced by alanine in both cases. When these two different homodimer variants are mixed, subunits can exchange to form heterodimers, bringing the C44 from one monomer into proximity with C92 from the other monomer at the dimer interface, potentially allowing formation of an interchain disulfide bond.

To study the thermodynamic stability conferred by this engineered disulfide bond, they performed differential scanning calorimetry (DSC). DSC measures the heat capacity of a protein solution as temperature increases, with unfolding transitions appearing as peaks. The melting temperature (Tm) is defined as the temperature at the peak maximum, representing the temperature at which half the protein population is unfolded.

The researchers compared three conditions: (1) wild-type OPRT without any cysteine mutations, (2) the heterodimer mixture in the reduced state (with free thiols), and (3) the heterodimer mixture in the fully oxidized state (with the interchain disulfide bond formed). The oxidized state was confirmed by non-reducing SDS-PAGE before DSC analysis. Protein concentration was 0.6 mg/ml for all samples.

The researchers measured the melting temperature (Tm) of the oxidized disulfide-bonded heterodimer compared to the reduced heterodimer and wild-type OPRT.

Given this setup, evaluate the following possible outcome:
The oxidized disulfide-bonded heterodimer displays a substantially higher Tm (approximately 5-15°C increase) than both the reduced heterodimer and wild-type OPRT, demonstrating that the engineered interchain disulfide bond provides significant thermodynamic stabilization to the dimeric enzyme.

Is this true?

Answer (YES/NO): NO